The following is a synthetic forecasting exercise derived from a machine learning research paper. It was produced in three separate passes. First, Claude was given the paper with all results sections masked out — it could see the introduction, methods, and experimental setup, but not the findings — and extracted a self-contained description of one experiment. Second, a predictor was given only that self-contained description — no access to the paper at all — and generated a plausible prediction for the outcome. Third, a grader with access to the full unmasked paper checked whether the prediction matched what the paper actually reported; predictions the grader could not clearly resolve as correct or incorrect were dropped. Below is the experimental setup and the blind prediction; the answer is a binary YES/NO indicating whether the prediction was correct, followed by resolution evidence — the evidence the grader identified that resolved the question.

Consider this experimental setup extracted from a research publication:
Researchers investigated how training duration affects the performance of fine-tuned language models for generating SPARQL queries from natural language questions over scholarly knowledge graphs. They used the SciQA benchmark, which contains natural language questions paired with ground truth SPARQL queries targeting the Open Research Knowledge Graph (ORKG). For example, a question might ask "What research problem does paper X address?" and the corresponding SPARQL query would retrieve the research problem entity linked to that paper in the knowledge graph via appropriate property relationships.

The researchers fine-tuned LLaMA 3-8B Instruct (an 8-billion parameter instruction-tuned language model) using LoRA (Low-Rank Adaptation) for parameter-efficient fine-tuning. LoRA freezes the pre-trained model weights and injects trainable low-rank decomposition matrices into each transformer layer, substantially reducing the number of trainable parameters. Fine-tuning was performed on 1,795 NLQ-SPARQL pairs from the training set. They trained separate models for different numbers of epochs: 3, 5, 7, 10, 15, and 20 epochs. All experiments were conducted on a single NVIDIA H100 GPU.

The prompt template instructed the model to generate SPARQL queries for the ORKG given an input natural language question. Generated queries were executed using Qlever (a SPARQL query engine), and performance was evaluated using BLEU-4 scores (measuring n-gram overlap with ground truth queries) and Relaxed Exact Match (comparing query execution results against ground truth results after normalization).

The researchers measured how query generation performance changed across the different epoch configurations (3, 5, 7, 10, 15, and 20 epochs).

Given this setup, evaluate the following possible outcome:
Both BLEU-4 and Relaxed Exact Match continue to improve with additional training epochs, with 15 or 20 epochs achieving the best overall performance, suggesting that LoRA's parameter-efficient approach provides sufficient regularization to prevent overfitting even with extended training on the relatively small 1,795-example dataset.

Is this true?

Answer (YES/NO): NO